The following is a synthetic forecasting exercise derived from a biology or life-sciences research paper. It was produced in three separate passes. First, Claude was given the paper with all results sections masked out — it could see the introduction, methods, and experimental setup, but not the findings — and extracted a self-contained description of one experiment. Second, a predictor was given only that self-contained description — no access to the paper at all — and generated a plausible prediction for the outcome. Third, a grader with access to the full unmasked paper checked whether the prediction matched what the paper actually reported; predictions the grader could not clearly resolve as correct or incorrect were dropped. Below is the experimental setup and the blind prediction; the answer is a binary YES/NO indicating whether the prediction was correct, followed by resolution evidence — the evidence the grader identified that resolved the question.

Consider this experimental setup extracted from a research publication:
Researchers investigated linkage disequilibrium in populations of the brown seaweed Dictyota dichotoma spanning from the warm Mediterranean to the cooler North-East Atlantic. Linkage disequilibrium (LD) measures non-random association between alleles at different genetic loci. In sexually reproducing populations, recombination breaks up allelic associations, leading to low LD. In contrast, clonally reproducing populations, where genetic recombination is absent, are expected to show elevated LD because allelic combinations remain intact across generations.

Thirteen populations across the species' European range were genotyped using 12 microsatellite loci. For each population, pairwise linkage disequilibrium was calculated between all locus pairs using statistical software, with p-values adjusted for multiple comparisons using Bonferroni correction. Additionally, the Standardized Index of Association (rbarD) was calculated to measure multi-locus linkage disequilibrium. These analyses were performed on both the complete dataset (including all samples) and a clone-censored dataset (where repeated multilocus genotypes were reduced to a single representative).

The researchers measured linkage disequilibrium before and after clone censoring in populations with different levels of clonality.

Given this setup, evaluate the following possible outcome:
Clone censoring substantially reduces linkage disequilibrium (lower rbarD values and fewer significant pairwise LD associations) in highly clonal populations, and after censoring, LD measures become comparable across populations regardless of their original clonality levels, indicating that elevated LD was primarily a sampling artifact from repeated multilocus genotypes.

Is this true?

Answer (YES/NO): NO